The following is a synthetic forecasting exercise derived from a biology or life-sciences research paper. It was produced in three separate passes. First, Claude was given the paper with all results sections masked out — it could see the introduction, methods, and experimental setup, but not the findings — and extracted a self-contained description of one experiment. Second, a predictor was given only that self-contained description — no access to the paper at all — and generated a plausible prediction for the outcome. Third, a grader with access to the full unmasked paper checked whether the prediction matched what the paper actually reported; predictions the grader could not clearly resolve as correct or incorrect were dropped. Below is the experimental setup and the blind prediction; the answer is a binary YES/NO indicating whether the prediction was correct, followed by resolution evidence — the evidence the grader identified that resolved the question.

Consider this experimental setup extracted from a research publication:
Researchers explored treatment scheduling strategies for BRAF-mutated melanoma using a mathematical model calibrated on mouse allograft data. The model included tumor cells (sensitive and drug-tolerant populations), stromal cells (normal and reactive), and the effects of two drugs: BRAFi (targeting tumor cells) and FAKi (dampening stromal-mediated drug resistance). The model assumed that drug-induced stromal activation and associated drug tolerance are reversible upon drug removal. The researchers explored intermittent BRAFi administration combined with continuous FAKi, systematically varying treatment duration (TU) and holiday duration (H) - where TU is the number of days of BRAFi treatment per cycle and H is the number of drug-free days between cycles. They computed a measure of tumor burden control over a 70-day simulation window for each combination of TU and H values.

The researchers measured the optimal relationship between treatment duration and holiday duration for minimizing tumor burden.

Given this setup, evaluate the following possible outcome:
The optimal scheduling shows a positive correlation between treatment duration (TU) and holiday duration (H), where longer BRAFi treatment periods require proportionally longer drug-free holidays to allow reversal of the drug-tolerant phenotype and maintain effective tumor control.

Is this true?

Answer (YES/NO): YES